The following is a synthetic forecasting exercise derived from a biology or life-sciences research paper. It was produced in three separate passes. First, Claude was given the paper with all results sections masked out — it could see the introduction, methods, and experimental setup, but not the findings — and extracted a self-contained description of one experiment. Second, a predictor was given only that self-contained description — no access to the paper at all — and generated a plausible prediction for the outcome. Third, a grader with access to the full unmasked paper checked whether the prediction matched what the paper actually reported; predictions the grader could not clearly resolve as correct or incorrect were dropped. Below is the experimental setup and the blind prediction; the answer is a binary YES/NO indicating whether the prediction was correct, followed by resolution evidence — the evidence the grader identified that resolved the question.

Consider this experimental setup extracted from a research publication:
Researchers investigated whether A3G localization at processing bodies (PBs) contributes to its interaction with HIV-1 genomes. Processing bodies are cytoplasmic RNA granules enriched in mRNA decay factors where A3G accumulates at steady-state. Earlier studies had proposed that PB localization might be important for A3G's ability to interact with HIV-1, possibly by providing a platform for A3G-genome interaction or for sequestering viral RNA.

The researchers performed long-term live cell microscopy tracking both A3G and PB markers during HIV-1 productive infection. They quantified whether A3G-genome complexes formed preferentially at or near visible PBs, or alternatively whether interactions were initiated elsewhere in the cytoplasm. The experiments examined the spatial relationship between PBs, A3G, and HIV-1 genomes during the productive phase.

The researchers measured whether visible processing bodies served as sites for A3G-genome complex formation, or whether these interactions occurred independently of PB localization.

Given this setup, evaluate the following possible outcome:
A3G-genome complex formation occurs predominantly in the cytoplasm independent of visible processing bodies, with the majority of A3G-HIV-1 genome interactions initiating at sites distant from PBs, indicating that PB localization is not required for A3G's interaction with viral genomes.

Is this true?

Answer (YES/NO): YES